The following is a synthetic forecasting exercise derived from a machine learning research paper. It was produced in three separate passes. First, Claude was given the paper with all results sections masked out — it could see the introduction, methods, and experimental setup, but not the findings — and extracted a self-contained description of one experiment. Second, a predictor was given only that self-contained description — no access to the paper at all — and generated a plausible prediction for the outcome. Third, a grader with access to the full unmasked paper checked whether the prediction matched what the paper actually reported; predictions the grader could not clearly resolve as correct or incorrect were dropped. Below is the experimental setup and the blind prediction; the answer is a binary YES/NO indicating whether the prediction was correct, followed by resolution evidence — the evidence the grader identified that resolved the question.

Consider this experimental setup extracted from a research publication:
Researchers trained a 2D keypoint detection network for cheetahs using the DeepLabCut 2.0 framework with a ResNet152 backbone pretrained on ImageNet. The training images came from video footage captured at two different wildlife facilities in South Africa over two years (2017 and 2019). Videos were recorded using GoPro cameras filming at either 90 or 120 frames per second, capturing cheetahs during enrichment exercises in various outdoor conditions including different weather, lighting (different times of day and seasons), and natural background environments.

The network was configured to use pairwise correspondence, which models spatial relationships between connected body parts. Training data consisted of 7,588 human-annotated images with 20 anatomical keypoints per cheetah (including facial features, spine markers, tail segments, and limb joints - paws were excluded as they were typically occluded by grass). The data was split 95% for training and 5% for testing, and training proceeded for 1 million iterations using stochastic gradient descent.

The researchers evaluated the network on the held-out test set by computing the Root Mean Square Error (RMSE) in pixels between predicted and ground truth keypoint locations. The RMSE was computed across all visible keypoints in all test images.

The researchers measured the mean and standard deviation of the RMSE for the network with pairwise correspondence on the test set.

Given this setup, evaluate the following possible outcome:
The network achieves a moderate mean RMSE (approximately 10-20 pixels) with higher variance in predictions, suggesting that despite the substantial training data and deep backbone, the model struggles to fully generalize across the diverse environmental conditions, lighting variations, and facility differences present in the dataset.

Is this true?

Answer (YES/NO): NO